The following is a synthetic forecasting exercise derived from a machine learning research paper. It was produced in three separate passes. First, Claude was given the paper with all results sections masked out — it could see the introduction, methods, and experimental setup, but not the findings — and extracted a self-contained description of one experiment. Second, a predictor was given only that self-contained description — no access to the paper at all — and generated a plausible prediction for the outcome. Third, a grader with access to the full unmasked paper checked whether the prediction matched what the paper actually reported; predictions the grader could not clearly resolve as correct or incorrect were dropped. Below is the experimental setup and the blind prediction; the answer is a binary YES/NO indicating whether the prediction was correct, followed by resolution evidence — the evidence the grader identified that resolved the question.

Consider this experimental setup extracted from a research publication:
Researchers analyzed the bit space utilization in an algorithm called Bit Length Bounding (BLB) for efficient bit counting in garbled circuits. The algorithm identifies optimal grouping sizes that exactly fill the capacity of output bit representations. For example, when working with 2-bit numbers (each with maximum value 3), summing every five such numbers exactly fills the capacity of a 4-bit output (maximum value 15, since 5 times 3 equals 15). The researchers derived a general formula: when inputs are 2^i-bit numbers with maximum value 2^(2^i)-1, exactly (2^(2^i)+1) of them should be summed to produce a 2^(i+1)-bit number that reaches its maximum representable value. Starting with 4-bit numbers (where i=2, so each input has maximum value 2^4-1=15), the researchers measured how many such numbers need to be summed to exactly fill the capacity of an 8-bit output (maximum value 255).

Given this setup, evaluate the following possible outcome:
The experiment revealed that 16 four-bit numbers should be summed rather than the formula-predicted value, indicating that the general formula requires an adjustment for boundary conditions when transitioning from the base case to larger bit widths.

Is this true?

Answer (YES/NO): NO